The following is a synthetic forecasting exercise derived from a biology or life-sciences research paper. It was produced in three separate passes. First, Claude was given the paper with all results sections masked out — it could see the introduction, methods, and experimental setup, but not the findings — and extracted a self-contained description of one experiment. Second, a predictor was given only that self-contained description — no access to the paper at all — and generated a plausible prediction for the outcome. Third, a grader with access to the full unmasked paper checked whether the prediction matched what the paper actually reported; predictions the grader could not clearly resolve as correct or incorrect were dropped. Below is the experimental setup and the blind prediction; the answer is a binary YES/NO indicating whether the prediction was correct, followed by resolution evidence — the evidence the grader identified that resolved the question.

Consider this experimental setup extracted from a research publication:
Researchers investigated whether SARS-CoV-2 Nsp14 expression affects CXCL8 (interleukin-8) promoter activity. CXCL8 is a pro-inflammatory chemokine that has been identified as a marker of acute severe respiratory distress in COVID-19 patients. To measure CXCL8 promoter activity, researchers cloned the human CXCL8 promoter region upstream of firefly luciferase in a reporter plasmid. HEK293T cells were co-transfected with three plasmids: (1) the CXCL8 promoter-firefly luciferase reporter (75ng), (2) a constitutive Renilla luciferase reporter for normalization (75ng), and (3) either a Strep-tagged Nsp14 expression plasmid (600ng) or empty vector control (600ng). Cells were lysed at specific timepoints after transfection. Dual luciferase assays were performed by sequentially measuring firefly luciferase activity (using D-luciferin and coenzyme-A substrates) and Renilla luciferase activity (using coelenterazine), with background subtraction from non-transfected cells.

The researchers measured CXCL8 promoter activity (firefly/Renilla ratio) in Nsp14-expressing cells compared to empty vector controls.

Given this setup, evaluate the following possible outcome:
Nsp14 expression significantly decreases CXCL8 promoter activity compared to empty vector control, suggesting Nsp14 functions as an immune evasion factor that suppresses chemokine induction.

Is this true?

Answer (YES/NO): NO